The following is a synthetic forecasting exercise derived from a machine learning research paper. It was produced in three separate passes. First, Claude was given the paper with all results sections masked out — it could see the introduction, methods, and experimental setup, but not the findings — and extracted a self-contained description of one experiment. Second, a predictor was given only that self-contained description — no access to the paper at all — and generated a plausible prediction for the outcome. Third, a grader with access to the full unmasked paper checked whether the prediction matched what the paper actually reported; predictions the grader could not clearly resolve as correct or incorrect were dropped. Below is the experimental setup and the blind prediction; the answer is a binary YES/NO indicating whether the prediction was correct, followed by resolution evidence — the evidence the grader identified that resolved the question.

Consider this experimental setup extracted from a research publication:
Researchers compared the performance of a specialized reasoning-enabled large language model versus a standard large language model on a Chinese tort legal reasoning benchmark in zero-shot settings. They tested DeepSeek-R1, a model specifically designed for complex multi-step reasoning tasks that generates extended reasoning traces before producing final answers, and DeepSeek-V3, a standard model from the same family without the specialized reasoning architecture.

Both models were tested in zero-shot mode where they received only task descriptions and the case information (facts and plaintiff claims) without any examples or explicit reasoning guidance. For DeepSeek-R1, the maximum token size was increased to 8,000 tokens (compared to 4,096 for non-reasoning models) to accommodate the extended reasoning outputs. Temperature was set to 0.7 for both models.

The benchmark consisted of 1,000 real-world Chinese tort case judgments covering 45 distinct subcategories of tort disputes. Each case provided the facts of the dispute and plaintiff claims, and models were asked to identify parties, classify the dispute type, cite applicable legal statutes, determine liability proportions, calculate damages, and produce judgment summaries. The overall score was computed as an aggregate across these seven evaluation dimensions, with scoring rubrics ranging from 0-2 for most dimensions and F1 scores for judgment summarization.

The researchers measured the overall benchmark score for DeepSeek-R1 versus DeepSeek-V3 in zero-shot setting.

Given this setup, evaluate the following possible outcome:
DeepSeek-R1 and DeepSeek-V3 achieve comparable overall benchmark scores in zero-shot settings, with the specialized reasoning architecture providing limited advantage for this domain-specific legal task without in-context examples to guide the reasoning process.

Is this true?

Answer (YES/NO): YES